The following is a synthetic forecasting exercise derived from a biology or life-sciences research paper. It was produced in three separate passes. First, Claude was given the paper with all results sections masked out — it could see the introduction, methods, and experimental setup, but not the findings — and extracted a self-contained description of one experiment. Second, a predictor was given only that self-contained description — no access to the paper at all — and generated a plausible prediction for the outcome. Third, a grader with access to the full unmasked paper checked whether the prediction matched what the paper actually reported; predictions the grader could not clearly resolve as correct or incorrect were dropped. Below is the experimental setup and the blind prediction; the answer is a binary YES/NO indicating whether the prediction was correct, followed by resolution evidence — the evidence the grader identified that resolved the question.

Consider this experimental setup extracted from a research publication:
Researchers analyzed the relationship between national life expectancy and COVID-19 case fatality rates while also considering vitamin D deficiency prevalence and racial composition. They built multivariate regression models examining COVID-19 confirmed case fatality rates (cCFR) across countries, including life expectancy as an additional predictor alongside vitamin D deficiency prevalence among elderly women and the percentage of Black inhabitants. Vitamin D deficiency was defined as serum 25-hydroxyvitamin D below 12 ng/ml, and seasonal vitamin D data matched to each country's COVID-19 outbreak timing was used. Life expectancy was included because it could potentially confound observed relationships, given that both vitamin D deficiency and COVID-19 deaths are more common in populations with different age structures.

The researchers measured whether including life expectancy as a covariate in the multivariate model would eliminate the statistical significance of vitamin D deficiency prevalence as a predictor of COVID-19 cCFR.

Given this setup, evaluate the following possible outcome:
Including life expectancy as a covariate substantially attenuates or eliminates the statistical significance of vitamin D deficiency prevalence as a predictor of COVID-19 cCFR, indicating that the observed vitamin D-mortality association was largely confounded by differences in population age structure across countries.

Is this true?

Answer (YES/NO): NO